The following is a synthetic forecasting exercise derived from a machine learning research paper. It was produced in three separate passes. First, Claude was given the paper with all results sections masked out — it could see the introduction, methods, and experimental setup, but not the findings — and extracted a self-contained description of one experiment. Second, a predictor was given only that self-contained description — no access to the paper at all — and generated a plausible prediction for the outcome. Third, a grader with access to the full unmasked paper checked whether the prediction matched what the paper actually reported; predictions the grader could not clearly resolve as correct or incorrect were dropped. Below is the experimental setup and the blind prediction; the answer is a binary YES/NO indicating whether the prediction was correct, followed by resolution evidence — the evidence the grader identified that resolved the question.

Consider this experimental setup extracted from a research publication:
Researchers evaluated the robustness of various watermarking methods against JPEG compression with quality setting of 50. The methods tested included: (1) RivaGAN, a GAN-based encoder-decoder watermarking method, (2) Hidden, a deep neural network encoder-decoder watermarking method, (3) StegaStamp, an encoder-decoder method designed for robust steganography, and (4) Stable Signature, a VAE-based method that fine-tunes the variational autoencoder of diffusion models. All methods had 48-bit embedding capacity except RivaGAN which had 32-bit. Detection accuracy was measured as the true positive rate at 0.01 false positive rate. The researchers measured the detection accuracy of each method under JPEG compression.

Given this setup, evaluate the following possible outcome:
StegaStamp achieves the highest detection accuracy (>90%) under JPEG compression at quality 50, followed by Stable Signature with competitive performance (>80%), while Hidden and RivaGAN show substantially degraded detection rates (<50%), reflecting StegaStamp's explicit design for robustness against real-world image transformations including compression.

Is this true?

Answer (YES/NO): NO